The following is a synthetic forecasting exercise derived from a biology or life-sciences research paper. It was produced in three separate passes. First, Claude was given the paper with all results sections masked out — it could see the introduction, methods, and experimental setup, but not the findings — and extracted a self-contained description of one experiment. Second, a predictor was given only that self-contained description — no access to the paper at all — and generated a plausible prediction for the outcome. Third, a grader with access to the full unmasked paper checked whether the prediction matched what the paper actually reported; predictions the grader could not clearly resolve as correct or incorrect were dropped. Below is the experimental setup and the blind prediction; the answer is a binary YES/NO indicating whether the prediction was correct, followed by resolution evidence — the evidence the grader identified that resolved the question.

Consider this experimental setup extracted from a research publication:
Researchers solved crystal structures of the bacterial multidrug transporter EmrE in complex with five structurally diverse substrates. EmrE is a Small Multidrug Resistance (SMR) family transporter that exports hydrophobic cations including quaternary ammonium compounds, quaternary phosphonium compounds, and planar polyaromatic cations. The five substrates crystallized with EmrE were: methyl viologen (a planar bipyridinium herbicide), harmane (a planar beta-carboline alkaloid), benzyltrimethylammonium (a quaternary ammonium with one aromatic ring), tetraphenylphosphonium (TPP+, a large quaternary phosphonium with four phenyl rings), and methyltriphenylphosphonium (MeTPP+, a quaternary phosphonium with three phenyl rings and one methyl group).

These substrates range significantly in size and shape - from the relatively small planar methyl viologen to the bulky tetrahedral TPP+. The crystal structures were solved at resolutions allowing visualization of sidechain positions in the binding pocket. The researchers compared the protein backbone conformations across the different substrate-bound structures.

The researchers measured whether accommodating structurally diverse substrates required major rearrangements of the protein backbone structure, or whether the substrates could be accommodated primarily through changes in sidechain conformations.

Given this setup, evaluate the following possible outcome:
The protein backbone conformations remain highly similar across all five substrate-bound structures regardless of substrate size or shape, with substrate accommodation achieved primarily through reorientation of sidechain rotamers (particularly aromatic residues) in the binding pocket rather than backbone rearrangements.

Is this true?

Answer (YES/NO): YES